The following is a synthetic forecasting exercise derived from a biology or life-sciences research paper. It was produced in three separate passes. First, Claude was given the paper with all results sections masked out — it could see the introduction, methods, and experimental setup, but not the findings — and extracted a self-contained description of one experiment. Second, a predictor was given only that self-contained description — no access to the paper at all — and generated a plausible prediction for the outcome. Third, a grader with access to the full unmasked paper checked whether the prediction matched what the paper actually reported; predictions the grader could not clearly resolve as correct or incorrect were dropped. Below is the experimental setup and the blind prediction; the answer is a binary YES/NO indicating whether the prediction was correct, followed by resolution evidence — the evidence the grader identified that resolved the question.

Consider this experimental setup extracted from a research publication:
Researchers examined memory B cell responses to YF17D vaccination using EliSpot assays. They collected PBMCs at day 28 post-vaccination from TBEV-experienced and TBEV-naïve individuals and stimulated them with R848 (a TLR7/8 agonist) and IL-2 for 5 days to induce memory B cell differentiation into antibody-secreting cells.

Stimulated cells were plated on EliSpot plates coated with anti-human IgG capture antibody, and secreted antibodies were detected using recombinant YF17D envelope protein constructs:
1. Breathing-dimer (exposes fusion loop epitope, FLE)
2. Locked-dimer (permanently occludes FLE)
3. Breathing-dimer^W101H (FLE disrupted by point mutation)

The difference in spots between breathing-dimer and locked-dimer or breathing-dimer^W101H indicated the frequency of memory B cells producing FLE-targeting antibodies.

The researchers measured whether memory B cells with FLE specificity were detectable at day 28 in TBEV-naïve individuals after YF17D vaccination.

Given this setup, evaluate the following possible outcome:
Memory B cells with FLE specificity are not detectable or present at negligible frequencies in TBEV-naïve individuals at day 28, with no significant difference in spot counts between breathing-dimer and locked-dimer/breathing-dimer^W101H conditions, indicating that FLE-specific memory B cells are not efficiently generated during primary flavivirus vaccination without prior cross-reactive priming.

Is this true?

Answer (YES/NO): NO